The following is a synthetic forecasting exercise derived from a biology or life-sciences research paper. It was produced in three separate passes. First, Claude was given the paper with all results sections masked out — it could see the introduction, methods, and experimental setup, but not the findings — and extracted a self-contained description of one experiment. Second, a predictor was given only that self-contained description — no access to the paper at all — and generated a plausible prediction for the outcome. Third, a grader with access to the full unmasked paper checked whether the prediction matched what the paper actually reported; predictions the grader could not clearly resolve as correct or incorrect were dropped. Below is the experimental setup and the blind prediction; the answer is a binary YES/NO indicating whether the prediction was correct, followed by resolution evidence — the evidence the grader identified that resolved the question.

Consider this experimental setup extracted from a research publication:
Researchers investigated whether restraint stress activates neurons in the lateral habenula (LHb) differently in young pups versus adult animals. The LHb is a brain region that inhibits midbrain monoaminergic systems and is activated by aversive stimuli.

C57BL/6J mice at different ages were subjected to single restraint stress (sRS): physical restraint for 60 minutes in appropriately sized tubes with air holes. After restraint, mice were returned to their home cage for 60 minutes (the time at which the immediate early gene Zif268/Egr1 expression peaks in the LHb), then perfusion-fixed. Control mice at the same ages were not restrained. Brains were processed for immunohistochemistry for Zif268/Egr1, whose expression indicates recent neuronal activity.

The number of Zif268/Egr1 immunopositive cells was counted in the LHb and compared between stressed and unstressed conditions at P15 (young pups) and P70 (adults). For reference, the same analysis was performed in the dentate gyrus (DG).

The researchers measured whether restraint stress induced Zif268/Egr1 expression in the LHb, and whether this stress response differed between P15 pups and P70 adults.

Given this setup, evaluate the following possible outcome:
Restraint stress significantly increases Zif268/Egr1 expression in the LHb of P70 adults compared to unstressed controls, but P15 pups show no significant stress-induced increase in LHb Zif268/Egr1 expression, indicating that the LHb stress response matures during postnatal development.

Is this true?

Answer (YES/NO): NO